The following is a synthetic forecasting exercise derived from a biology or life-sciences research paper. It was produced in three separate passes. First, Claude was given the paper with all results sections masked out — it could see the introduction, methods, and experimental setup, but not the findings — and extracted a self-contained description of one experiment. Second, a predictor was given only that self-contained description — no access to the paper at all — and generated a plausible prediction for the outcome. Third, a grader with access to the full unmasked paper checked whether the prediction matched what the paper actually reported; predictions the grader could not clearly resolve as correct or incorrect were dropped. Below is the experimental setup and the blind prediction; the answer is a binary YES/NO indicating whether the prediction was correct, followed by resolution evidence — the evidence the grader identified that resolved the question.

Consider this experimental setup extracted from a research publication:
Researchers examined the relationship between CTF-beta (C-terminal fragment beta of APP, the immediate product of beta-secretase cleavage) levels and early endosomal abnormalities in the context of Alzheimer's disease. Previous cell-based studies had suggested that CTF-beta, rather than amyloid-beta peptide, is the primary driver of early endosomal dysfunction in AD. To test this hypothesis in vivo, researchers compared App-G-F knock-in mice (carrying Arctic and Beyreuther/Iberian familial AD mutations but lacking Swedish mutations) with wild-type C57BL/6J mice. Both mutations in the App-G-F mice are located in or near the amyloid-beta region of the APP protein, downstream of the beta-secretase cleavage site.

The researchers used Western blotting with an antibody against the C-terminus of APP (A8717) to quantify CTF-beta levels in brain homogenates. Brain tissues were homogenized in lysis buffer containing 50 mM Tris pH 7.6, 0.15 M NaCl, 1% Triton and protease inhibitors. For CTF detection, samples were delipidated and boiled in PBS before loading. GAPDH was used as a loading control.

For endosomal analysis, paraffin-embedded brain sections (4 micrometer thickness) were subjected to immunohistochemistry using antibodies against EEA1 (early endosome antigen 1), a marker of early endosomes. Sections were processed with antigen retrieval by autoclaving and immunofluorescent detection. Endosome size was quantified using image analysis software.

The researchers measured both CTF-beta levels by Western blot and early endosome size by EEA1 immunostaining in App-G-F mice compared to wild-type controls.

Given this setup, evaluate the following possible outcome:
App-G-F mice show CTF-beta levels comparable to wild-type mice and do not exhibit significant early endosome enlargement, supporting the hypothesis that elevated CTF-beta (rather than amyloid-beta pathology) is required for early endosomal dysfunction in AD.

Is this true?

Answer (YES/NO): NO